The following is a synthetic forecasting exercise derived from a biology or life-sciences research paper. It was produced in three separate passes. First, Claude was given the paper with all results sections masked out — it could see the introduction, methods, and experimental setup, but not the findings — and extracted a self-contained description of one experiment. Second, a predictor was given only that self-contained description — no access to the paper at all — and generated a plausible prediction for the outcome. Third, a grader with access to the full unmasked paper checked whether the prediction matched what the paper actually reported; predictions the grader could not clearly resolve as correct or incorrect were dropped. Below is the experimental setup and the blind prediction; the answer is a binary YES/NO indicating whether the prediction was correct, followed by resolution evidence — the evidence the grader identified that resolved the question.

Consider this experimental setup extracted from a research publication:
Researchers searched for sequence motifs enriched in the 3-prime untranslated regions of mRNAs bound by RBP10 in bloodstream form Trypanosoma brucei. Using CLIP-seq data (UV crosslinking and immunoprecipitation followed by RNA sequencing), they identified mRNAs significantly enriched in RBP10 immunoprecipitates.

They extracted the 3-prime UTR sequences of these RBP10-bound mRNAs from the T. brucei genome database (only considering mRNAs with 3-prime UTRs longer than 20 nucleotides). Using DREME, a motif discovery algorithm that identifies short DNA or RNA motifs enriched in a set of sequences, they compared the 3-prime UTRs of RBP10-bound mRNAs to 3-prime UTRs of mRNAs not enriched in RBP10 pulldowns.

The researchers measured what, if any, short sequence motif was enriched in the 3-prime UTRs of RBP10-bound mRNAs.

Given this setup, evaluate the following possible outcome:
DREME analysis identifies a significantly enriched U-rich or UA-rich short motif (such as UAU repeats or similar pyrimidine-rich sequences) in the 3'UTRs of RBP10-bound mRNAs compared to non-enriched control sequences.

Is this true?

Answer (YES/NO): YES